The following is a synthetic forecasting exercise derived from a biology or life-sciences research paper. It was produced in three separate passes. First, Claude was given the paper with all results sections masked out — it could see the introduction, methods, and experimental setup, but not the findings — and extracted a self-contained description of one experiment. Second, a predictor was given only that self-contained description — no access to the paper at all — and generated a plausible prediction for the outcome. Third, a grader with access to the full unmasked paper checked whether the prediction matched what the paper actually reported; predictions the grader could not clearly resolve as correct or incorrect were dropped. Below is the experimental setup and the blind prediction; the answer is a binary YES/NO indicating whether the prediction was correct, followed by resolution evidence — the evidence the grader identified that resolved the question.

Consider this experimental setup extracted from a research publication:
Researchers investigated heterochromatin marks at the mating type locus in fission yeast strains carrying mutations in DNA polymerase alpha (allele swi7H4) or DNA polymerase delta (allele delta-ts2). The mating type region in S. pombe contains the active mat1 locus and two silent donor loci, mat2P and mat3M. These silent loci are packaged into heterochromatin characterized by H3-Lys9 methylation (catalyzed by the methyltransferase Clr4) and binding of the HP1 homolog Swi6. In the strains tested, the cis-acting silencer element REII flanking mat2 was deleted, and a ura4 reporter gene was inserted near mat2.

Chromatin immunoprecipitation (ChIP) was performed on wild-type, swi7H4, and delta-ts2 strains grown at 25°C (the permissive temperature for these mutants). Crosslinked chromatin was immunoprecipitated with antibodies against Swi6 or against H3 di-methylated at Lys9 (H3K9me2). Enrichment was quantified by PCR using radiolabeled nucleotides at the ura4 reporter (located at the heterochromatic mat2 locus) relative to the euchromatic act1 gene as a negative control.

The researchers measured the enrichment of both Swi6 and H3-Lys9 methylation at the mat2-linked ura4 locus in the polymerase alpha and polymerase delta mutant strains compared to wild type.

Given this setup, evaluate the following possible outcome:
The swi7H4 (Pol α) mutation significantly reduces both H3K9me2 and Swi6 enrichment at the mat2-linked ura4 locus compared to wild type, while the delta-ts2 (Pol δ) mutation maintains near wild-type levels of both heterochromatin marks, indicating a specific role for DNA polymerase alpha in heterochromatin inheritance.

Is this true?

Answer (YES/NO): NO